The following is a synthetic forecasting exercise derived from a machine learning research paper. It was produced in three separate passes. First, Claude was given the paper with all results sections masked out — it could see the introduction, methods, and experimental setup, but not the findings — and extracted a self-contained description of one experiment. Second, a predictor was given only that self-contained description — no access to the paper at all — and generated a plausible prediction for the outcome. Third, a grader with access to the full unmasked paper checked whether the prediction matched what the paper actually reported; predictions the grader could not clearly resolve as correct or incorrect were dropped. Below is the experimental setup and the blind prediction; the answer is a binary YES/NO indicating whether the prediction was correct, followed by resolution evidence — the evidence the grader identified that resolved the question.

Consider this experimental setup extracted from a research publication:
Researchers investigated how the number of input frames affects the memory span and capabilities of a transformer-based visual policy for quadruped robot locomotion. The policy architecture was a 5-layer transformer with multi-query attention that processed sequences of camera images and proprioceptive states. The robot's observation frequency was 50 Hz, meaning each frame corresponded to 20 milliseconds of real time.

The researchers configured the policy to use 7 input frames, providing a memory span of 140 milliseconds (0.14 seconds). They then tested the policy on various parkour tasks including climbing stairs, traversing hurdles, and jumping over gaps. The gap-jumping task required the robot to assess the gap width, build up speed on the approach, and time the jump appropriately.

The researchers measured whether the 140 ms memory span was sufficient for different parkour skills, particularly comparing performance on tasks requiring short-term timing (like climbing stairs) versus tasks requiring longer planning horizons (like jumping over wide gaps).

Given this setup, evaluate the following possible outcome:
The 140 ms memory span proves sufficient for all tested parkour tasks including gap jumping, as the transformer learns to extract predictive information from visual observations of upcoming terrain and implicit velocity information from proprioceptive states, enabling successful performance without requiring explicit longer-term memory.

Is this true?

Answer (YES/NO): NO